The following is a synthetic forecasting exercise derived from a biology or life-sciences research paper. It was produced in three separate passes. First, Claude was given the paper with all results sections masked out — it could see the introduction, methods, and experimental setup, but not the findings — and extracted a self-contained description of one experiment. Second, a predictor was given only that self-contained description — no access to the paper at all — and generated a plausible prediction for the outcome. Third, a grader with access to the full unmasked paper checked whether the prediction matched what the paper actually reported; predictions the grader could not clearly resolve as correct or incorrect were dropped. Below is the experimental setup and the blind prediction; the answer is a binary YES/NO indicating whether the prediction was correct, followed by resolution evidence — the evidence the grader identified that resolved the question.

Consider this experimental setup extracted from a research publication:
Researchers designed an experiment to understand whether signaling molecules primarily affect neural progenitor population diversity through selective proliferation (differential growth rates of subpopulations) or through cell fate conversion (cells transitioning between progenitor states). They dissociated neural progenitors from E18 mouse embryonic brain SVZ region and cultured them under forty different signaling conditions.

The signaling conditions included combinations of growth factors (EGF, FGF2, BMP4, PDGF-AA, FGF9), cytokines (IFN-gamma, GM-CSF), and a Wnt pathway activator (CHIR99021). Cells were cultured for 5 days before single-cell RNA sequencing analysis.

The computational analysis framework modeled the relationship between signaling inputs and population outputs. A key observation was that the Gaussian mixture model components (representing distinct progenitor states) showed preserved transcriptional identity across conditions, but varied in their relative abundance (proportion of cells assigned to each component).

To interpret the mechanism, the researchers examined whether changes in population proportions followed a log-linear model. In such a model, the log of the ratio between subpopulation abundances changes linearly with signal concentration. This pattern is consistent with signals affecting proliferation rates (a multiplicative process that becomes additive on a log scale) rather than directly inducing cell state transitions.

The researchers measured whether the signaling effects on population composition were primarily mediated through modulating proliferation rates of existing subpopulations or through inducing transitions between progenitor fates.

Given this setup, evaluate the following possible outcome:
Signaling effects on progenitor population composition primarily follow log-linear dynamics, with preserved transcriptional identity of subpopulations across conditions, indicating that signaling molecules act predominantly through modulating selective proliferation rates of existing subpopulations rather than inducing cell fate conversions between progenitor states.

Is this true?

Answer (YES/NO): YES